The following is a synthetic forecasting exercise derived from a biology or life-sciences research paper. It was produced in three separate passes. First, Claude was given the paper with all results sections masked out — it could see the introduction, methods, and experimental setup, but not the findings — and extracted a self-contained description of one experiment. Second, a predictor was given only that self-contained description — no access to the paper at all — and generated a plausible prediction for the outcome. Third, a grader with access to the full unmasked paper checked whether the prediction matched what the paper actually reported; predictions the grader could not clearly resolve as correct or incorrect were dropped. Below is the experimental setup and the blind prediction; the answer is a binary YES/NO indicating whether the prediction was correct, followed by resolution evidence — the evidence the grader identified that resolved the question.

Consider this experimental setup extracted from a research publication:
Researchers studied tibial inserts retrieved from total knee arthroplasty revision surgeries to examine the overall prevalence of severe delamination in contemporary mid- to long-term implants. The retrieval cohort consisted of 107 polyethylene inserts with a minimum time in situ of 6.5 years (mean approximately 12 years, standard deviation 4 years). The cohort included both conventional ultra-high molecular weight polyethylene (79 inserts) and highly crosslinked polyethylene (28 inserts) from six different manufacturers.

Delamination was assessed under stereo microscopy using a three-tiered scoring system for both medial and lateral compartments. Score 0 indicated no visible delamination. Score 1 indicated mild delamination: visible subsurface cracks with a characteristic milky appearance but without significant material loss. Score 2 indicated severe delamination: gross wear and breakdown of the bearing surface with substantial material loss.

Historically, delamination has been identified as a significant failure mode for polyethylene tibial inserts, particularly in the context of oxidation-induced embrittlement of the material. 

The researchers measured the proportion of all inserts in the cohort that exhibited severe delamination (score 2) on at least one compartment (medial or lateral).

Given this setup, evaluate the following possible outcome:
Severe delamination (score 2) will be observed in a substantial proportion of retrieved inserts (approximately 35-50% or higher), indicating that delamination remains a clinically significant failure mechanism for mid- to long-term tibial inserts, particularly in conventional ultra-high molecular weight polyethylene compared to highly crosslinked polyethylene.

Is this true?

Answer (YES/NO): NO